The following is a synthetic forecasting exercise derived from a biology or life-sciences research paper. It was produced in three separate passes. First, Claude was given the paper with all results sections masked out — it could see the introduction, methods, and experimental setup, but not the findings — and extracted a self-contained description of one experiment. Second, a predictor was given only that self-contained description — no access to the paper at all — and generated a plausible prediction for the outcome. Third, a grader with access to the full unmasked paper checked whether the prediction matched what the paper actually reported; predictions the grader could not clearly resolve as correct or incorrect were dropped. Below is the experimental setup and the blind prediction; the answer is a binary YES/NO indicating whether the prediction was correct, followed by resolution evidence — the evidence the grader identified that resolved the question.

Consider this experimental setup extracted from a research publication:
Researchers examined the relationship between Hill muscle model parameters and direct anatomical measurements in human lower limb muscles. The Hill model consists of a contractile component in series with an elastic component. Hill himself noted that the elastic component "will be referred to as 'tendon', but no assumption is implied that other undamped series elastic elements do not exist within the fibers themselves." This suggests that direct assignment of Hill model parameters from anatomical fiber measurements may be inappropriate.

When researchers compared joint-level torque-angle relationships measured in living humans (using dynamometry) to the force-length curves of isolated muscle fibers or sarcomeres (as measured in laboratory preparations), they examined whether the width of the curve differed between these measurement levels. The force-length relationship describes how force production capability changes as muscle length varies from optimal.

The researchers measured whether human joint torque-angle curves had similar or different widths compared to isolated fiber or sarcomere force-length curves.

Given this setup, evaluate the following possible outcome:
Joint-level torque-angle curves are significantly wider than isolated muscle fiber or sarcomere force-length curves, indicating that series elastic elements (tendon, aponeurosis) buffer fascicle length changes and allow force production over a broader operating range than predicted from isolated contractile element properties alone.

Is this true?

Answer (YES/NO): NO